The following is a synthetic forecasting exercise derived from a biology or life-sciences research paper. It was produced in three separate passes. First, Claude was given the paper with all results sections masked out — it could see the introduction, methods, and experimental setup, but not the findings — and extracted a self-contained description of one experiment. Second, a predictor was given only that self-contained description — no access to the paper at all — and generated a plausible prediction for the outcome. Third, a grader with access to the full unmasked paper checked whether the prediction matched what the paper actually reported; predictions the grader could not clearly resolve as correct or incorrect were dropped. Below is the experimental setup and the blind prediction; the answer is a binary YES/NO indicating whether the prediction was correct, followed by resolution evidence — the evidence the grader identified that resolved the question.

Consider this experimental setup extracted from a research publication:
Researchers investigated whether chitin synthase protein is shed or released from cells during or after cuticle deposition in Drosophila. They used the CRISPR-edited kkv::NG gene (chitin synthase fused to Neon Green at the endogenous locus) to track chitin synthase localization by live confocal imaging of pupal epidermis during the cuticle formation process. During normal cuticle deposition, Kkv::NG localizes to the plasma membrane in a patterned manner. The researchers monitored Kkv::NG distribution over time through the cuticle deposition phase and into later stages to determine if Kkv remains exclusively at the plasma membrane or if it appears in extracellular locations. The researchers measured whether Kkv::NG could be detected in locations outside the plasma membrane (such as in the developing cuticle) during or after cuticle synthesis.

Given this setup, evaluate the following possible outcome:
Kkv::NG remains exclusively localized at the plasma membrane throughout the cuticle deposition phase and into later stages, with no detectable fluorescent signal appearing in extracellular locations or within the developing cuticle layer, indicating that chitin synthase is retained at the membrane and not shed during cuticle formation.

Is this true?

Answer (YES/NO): NO